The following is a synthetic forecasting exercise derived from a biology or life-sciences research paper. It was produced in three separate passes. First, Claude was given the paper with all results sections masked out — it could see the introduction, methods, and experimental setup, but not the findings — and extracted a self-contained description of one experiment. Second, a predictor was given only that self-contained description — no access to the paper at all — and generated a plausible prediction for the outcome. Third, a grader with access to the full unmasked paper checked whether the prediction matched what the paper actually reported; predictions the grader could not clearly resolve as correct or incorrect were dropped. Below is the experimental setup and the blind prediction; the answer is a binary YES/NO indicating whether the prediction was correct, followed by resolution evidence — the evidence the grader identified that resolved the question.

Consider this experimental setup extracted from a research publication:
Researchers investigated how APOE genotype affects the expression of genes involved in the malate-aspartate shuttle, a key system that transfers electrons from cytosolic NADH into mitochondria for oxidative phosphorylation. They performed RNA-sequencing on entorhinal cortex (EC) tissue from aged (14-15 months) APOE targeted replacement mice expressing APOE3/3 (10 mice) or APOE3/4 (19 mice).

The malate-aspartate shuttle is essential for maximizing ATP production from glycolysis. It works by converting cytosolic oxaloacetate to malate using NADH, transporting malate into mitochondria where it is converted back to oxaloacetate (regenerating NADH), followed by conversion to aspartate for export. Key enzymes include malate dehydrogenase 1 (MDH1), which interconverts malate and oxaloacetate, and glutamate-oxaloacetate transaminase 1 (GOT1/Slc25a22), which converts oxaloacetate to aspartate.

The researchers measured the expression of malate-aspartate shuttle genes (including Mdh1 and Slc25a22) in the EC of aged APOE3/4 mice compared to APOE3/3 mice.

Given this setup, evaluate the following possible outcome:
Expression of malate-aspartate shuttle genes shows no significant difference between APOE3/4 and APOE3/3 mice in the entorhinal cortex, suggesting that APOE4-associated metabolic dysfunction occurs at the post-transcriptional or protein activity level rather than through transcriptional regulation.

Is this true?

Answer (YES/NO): NO